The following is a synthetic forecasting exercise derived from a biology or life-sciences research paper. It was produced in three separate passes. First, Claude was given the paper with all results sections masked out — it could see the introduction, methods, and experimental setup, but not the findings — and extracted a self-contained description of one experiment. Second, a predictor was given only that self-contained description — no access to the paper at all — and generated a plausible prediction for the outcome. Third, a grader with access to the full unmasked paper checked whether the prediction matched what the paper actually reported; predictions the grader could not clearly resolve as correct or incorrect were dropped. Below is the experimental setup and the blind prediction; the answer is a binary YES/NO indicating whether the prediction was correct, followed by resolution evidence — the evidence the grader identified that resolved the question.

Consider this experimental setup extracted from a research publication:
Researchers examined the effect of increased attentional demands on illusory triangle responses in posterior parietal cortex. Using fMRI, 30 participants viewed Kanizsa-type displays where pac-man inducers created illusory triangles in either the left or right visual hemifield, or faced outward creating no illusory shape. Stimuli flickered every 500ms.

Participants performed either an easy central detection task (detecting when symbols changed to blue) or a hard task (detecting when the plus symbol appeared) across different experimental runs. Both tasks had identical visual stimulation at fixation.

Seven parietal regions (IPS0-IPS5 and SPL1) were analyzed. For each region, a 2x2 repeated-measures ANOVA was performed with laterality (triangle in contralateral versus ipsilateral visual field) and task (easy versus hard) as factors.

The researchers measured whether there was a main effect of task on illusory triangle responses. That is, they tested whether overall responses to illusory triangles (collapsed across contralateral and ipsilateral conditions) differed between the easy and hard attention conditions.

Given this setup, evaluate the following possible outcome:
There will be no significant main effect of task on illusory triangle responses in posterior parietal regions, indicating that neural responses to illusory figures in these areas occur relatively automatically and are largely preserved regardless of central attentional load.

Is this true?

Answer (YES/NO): NO